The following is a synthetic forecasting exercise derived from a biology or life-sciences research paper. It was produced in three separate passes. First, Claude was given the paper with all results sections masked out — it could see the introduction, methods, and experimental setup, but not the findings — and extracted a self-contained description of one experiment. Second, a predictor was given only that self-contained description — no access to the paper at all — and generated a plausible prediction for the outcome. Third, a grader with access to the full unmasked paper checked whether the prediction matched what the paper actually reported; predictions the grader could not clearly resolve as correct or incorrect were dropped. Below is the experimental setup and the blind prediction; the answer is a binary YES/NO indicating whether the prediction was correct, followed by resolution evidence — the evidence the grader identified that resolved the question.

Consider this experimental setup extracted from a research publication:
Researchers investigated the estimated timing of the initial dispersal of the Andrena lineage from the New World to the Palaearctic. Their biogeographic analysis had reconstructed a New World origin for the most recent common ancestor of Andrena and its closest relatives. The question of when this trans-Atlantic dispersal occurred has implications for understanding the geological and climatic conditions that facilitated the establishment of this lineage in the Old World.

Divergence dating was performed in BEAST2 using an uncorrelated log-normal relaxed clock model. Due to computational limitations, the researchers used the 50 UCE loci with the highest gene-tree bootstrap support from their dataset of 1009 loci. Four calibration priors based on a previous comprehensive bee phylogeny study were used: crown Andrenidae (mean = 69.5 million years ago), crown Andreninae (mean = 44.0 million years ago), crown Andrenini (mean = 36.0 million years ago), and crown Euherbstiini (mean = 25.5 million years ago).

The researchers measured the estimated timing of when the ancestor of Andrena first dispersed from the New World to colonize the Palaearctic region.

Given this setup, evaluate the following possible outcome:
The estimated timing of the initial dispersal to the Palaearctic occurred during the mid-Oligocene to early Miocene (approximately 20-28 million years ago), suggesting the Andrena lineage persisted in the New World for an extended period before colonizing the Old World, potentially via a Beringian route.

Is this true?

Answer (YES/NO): NO